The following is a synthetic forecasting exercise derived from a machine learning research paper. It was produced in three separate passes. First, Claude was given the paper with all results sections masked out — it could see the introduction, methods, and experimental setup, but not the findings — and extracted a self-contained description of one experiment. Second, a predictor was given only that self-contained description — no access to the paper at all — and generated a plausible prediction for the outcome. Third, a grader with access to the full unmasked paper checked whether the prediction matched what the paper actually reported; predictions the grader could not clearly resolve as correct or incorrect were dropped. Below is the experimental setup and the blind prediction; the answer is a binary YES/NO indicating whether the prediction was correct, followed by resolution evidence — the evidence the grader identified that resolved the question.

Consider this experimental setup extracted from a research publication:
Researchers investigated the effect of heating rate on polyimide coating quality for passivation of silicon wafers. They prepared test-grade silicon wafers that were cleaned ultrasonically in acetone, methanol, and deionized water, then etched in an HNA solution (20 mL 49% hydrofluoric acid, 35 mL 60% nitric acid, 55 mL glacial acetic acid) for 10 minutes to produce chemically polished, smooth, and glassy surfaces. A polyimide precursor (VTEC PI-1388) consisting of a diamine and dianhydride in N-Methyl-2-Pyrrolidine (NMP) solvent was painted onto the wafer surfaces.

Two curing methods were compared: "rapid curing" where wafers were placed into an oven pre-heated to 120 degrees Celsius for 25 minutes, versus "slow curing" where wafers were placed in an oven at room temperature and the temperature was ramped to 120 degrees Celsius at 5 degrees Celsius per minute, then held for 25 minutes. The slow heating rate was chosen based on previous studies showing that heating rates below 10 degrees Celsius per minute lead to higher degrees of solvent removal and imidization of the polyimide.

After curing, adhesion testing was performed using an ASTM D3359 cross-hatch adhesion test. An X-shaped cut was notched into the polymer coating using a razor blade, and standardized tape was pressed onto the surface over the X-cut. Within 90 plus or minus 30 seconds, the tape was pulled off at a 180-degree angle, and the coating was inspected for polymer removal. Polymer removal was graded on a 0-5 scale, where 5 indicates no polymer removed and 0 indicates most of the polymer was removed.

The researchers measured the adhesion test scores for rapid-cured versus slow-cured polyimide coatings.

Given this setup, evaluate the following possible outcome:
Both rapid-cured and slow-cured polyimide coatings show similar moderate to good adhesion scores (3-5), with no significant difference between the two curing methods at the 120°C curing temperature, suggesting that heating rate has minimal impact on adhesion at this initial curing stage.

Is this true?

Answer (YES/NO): NO